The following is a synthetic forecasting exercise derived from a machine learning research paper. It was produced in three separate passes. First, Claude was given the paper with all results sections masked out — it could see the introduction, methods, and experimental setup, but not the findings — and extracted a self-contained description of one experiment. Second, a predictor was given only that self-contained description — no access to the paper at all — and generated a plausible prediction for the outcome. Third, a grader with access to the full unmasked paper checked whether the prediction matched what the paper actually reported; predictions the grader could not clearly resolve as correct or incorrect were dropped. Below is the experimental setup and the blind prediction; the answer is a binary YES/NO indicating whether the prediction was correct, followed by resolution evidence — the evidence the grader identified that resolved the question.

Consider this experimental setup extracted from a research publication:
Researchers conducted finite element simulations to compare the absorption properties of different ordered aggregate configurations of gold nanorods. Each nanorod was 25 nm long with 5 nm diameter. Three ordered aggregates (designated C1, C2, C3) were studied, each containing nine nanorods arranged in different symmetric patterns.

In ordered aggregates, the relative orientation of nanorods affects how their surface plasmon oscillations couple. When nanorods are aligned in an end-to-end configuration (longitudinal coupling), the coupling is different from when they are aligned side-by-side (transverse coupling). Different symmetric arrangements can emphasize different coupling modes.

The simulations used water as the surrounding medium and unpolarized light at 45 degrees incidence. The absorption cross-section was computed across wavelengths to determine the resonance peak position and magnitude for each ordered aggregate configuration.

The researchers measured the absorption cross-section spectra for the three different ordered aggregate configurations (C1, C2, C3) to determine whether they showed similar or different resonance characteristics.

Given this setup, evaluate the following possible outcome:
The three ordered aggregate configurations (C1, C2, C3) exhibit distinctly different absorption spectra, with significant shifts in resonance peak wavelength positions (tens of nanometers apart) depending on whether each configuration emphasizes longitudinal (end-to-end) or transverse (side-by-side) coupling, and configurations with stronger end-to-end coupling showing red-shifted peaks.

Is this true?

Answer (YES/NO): NO